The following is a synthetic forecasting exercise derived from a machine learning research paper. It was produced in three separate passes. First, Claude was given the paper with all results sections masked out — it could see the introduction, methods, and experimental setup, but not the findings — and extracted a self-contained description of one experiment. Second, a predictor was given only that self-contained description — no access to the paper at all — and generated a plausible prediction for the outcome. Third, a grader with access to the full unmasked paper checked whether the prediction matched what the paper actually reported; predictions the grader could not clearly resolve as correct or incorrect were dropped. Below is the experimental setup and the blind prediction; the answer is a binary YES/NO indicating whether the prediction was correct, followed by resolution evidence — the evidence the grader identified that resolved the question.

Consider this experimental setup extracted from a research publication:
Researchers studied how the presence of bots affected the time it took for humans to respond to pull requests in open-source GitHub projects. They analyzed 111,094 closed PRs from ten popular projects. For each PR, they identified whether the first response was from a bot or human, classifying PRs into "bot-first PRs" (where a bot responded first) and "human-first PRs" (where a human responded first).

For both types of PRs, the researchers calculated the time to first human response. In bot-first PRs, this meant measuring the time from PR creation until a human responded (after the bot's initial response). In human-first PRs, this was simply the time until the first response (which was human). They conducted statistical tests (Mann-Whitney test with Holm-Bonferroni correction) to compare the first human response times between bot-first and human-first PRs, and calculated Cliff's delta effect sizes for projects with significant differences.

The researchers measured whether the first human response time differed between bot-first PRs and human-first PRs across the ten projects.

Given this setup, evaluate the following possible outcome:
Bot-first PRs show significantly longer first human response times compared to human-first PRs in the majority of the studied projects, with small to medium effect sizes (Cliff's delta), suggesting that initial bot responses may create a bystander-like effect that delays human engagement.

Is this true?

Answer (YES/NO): NO